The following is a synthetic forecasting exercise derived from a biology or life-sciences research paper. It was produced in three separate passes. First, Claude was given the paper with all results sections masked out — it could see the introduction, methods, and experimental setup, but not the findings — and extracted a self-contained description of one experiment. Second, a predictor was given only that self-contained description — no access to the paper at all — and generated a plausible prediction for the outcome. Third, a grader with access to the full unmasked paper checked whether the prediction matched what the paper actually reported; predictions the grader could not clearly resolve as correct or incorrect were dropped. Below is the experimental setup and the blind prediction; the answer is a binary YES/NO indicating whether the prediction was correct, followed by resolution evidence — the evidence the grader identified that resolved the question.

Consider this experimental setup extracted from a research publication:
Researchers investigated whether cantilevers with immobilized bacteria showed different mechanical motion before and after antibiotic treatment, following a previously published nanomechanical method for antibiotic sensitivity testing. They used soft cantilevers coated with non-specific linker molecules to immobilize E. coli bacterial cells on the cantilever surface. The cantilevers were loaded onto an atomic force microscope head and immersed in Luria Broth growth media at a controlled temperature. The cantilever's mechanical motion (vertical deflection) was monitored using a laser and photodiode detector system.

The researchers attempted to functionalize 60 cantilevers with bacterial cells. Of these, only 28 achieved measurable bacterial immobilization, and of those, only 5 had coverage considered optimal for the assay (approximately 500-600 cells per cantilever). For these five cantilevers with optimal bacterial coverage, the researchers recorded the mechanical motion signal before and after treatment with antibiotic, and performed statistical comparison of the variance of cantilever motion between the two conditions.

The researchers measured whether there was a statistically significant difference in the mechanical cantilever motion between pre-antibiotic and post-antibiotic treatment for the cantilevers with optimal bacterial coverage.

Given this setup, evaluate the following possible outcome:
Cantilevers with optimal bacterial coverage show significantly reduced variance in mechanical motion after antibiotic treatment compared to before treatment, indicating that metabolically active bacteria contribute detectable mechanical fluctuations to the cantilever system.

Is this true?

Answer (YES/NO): NO